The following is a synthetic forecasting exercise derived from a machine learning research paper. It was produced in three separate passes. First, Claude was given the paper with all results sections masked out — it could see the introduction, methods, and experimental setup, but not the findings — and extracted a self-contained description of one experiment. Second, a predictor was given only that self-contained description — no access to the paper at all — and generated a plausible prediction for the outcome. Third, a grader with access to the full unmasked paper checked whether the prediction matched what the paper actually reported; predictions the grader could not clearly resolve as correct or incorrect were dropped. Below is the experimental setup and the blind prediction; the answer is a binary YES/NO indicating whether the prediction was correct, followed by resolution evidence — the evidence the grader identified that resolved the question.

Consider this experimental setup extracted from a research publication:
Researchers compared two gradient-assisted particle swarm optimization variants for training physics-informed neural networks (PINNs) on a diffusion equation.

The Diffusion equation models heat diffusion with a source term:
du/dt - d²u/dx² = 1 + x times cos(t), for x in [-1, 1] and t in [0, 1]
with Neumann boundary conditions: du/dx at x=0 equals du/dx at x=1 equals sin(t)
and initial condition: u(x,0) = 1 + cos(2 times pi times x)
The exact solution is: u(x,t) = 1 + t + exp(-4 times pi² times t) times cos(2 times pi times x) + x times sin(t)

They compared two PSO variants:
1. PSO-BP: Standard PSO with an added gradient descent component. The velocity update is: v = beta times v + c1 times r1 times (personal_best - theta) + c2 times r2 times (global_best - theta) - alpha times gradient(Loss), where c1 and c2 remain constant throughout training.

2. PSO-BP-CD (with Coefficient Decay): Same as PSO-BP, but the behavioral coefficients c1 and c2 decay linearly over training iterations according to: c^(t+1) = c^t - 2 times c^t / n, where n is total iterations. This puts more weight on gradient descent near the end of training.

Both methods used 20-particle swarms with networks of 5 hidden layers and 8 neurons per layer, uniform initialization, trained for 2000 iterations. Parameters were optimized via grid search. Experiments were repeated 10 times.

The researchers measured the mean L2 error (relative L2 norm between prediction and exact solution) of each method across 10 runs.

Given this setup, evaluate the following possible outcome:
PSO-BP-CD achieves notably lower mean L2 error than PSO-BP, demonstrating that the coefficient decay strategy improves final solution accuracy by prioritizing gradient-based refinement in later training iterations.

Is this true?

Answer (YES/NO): NO